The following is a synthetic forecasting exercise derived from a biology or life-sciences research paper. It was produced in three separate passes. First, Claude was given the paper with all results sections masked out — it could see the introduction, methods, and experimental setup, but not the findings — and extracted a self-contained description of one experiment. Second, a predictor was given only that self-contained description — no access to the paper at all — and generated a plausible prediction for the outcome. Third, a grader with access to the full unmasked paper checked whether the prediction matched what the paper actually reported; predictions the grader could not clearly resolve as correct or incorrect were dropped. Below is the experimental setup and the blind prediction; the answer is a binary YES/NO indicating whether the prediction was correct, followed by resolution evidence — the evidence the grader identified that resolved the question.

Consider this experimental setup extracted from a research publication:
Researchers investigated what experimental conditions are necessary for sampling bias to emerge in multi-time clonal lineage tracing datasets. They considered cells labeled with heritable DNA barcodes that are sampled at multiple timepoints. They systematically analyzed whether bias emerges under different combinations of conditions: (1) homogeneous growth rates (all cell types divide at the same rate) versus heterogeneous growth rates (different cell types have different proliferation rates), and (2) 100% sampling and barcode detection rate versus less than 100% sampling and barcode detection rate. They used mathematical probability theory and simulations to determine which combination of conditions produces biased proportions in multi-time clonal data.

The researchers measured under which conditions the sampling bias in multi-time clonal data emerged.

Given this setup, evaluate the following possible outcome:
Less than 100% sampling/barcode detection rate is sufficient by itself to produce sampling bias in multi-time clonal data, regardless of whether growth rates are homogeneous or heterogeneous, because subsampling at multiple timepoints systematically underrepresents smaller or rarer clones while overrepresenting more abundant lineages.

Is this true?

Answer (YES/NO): NO